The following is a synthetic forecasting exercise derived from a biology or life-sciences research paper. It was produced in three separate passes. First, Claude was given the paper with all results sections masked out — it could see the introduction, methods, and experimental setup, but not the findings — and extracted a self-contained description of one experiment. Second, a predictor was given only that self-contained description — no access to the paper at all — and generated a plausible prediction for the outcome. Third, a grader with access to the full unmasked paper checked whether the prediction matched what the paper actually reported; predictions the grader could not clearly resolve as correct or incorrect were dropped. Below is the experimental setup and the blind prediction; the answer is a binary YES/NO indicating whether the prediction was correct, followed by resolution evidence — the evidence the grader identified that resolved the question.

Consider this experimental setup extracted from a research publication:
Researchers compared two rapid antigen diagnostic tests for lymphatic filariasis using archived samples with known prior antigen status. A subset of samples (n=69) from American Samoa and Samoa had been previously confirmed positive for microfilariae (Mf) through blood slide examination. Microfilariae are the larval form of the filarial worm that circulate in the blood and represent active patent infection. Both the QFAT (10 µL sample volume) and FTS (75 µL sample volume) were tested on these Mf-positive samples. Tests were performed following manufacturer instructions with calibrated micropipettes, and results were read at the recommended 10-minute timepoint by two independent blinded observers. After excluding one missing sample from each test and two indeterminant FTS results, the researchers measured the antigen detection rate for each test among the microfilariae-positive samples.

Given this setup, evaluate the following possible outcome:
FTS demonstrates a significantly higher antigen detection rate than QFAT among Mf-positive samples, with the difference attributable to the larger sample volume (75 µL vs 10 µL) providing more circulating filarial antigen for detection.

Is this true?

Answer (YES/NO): NO